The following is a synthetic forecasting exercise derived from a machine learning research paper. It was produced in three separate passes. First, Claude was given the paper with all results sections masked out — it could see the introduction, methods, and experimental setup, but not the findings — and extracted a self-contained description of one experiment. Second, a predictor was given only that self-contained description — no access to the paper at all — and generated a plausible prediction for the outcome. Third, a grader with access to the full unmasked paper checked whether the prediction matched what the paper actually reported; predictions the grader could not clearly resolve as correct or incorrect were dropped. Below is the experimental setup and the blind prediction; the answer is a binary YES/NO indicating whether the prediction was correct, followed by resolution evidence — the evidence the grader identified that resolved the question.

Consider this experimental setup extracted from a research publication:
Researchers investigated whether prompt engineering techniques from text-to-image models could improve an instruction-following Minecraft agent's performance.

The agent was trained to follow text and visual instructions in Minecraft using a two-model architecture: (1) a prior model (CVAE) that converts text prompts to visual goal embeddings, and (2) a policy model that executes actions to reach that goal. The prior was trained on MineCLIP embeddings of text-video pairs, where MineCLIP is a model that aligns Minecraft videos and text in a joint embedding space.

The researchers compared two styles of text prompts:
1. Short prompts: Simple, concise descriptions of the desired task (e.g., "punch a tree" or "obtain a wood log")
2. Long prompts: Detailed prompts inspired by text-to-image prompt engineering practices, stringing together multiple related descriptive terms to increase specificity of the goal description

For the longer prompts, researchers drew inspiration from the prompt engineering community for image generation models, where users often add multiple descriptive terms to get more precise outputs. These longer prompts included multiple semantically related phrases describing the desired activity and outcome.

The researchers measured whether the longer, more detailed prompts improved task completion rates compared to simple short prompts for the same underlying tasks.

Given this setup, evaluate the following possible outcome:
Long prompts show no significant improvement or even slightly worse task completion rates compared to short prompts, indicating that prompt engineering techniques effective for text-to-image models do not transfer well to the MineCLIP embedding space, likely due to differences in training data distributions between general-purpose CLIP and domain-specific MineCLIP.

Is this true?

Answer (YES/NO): NO